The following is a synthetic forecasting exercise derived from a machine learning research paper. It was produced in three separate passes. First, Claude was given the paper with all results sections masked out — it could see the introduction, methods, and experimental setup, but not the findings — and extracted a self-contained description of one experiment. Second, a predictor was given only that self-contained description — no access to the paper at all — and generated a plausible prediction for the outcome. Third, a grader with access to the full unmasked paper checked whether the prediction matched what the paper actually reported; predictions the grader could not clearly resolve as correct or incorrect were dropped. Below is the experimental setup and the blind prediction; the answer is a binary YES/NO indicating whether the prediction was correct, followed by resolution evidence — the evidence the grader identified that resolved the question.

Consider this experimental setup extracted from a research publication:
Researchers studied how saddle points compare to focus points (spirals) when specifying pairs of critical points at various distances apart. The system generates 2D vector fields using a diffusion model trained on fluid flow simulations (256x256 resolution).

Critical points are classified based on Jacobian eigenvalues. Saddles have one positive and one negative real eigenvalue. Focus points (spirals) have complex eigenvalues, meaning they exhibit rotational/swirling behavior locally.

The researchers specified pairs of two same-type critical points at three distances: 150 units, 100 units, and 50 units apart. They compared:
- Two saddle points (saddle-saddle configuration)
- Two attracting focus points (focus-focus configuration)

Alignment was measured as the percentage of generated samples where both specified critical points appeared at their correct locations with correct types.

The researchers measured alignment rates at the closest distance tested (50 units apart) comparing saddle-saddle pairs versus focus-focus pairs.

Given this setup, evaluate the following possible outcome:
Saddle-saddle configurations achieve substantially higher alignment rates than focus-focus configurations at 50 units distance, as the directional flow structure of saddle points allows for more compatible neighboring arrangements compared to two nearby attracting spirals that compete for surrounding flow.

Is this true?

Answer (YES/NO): YES